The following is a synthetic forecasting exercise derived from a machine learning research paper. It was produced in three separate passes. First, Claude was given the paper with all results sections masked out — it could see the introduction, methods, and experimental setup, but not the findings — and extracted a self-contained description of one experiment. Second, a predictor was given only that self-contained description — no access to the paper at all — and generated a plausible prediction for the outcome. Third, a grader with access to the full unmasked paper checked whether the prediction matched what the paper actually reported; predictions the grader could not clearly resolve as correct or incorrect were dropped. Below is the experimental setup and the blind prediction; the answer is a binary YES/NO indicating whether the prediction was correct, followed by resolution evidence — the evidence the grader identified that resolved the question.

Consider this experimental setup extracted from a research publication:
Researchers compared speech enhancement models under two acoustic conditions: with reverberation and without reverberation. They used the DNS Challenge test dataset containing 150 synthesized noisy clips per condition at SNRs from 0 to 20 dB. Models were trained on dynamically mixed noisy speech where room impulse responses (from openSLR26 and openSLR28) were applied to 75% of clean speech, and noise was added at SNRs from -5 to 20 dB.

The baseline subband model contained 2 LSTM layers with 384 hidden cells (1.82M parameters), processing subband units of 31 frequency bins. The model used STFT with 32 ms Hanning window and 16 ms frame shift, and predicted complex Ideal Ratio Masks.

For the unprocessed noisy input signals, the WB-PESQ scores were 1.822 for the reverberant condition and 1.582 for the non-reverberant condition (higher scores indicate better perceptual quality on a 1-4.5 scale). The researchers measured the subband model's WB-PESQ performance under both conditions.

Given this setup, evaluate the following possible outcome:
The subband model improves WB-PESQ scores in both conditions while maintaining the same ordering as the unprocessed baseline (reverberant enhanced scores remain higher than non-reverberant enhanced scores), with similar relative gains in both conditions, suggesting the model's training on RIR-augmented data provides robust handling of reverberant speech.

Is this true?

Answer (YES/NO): YES